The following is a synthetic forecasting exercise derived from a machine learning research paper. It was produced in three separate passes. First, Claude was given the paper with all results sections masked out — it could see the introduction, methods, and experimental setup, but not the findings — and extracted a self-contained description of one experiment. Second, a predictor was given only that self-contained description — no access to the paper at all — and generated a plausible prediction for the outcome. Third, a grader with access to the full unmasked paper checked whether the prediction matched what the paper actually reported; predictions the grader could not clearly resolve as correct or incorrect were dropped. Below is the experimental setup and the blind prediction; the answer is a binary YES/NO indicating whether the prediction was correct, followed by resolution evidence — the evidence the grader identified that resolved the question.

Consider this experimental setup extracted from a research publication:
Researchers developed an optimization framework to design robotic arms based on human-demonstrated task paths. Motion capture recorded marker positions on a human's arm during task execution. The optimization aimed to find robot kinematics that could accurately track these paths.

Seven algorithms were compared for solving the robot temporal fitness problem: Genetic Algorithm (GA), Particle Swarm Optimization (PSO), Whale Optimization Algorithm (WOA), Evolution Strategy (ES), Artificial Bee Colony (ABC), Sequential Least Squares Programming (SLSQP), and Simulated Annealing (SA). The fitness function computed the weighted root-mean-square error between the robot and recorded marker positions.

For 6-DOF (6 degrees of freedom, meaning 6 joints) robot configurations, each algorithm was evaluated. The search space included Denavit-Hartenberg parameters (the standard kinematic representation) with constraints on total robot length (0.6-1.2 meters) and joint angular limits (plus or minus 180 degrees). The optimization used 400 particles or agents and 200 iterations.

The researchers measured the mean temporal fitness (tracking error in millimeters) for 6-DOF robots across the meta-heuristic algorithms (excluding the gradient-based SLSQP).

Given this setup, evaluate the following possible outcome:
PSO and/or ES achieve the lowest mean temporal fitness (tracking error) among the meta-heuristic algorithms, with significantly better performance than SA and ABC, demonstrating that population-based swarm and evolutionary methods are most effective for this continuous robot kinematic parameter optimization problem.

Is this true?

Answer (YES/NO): NO